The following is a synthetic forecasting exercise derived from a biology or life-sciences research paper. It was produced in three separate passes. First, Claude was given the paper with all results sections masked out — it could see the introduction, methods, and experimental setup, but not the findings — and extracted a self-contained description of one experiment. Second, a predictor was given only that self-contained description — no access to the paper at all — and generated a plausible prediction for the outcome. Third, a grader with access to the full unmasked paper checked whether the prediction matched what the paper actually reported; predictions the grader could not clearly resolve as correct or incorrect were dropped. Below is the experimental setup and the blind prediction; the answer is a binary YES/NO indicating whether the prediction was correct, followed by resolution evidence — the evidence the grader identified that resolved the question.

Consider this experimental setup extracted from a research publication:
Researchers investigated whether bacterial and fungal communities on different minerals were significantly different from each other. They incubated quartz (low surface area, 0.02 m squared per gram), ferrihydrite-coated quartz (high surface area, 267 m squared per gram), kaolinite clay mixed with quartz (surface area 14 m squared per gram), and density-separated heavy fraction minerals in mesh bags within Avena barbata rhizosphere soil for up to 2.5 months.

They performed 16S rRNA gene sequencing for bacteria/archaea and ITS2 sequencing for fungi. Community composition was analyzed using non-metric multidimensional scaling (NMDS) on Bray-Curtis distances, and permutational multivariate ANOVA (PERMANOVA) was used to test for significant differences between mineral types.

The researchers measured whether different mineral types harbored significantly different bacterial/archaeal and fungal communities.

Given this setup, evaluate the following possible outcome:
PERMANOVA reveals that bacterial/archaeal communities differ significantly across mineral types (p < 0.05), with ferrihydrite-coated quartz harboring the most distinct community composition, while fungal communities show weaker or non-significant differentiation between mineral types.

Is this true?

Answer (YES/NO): NO